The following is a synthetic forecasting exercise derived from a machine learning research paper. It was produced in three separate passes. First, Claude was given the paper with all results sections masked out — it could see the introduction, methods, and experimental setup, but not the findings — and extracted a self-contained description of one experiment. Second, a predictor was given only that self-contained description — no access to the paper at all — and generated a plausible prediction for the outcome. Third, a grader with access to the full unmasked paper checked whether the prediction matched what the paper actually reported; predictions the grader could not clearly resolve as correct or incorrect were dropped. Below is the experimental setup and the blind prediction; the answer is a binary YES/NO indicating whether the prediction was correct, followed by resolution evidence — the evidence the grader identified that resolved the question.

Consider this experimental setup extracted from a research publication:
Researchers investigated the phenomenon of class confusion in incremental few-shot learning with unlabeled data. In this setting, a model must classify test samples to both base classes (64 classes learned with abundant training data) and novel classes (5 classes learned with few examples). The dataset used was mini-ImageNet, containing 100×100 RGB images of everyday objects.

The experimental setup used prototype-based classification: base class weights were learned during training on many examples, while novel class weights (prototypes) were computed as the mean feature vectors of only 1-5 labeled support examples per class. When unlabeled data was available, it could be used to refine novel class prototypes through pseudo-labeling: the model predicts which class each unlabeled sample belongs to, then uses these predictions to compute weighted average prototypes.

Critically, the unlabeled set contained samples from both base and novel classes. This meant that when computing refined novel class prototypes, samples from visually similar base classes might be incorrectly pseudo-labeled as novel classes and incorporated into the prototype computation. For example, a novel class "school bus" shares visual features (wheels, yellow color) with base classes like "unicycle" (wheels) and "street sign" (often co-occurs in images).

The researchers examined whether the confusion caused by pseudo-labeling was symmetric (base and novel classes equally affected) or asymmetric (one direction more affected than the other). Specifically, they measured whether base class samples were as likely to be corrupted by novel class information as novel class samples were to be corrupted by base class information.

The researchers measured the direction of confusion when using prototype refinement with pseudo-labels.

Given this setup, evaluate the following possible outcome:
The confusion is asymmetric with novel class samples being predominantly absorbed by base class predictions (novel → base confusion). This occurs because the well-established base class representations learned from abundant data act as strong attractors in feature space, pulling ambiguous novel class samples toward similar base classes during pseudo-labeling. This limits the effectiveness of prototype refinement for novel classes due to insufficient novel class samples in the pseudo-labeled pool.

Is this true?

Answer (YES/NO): NO